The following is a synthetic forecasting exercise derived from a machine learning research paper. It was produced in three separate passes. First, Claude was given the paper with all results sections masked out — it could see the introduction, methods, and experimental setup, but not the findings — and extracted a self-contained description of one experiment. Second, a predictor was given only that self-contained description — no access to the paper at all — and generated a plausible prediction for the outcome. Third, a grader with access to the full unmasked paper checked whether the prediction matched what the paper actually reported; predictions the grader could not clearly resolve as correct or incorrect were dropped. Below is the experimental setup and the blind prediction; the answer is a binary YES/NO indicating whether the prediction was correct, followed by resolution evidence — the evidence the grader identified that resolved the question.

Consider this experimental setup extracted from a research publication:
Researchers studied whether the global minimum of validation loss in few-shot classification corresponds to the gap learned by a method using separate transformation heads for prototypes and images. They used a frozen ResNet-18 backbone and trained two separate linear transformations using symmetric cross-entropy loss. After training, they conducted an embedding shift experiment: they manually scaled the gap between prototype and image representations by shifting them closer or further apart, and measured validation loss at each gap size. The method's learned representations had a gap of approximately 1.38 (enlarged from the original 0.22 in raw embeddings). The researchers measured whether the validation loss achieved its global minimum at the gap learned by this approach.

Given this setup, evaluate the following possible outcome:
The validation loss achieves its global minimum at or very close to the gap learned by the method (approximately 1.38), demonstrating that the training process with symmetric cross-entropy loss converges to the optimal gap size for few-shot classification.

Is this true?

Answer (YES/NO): YES